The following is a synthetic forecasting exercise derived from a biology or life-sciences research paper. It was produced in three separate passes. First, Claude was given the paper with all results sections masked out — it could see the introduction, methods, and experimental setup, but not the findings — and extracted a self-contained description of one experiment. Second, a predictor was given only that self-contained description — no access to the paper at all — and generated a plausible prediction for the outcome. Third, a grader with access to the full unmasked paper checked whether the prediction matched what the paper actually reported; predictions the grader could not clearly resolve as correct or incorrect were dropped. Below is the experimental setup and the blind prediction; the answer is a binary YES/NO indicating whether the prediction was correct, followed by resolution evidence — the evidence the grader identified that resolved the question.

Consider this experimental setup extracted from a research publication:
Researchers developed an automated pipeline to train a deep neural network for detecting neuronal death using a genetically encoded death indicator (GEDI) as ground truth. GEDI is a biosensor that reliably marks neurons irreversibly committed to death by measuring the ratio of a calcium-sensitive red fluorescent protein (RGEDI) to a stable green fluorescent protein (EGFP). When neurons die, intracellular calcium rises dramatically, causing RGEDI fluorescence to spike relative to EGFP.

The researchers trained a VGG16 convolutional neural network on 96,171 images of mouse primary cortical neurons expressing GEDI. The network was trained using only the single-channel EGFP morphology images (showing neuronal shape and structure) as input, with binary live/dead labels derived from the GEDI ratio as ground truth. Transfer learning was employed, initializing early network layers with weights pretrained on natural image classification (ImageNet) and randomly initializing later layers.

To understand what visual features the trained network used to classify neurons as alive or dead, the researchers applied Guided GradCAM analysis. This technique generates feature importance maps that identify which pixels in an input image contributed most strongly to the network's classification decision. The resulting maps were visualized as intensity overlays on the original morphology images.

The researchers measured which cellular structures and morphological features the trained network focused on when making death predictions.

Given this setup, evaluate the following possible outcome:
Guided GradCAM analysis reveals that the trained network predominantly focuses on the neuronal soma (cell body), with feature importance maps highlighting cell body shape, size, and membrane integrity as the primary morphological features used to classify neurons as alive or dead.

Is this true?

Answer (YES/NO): NO